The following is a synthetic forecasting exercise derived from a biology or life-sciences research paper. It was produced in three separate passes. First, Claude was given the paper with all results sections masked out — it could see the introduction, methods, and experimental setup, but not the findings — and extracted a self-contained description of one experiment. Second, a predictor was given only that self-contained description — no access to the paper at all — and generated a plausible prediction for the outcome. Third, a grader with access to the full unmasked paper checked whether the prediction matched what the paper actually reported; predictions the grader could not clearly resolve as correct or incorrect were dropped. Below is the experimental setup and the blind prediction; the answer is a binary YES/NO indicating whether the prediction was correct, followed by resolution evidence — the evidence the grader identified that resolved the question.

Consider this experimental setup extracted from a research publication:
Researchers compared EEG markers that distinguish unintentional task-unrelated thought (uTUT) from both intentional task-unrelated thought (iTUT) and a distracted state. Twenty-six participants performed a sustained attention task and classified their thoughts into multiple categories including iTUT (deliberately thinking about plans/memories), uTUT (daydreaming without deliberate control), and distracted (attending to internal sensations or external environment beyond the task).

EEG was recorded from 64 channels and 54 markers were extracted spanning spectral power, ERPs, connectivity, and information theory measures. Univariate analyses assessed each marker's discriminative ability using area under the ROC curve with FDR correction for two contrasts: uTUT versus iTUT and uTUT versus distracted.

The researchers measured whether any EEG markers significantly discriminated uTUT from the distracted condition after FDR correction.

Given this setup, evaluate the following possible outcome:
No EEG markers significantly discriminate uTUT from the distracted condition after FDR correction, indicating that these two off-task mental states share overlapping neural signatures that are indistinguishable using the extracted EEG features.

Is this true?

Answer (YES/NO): YES